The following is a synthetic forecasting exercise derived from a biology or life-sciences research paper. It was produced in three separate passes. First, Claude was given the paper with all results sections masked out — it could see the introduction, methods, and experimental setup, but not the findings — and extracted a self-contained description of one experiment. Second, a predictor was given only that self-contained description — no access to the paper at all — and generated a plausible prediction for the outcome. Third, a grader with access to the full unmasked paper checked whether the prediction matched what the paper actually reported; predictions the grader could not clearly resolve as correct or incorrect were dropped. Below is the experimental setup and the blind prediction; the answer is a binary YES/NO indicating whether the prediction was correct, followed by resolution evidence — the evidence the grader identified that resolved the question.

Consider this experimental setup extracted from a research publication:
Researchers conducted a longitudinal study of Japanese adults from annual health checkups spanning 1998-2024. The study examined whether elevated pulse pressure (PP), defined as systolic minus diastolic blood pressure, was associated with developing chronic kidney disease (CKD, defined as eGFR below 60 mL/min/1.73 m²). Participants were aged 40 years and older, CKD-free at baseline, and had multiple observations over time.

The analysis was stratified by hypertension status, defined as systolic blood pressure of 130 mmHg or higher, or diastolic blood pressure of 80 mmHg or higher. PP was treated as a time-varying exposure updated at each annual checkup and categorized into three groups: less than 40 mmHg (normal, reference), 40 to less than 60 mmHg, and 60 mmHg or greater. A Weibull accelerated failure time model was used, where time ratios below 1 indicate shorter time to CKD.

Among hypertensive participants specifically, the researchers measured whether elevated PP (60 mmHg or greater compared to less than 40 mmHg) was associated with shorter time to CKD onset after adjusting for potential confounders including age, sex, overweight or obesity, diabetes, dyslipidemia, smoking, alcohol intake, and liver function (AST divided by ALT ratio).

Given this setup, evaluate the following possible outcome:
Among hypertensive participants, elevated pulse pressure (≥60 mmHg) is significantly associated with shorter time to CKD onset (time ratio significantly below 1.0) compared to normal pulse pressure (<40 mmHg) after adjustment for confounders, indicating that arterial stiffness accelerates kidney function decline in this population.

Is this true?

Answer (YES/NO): NO